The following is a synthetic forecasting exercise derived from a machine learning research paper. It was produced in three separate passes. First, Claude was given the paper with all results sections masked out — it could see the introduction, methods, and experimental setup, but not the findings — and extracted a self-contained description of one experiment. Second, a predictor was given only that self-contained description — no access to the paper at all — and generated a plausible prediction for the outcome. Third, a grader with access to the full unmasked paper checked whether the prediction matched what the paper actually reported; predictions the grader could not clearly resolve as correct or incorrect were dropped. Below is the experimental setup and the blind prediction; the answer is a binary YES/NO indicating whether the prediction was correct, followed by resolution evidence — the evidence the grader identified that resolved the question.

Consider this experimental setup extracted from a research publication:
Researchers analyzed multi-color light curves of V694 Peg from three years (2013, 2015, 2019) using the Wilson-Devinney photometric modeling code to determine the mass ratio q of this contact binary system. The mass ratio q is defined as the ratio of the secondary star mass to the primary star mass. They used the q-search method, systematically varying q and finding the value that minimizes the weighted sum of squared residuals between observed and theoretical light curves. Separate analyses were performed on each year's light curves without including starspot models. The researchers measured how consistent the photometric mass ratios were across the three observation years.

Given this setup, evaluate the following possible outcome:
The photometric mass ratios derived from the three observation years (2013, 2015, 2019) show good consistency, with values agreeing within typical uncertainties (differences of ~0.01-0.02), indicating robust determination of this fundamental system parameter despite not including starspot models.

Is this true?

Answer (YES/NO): YES